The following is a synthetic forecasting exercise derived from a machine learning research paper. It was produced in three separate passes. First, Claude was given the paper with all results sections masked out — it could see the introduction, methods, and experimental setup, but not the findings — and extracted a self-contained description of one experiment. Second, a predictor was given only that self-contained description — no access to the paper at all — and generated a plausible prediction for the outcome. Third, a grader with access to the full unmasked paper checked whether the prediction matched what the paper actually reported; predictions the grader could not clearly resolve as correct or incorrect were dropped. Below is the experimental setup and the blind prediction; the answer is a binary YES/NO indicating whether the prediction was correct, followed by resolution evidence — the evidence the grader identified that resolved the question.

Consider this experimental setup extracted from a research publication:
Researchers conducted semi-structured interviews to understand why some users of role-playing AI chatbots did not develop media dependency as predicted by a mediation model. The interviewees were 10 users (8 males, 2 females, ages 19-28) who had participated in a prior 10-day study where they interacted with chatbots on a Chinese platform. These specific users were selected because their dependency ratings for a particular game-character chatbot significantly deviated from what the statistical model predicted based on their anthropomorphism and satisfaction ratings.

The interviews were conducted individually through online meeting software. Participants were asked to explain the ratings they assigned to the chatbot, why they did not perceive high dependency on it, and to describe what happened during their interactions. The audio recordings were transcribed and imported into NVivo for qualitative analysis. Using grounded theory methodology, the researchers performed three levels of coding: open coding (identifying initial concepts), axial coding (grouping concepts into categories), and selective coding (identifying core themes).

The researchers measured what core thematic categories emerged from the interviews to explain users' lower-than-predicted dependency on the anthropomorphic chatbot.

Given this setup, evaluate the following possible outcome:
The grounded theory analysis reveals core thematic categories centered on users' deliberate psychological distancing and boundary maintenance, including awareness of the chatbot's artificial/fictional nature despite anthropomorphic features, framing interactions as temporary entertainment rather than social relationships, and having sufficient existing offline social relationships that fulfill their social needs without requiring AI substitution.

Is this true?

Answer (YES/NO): NO